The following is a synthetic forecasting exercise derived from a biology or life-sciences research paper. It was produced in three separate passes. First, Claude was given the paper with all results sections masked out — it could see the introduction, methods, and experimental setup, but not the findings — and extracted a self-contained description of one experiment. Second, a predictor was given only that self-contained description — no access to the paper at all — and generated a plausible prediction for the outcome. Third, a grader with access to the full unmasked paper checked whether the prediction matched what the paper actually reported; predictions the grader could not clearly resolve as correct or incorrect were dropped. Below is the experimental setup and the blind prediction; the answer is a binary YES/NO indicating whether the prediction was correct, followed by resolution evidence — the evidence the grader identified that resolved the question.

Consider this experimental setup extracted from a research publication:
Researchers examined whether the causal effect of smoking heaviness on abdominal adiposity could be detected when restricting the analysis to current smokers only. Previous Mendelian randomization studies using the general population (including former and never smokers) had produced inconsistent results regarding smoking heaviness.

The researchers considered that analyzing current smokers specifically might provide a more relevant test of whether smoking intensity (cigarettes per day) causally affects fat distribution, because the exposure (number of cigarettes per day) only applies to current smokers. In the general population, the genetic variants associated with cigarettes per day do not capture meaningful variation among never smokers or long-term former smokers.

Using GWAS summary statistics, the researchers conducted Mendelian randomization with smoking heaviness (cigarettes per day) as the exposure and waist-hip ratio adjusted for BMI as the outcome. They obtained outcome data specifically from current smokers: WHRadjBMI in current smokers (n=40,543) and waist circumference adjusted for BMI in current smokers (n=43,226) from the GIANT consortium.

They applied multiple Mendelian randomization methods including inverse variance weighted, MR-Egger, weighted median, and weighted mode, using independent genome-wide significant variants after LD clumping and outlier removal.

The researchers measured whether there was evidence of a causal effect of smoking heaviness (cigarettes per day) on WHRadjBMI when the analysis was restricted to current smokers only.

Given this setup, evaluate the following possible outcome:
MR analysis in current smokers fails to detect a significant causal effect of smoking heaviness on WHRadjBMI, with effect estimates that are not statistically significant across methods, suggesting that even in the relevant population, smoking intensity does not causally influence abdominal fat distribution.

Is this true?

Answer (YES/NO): YES